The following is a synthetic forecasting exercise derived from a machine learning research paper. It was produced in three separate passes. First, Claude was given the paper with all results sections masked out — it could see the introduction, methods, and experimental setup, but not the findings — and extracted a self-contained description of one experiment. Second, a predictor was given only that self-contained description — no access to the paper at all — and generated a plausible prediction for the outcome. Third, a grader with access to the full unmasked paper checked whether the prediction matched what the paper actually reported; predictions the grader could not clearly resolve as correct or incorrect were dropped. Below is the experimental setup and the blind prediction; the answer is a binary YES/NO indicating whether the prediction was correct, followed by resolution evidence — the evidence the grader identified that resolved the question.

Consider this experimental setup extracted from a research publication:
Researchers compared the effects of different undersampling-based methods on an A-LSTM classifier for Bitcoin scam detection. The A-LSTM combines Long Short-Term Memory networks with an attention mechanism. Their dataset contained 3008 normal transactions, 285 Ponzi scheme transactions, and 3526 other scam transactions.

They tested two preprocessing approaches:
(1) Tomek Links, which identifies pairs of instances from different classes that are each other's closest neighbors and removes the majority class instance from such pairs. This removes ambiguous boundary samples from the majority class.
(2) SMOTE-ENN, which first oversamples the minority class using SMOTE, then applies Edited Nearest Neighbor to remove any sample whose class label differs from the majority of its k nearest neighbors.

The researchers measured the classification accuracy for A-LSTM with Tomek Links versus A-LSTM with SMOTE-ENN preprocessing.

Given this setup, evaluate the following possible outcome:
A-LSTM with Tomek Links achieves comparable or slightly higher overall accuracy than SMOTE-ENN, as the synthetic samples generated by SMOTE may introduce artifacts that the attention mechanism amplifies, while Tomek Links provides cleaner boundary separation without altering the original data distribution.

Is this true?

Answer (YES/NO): NO